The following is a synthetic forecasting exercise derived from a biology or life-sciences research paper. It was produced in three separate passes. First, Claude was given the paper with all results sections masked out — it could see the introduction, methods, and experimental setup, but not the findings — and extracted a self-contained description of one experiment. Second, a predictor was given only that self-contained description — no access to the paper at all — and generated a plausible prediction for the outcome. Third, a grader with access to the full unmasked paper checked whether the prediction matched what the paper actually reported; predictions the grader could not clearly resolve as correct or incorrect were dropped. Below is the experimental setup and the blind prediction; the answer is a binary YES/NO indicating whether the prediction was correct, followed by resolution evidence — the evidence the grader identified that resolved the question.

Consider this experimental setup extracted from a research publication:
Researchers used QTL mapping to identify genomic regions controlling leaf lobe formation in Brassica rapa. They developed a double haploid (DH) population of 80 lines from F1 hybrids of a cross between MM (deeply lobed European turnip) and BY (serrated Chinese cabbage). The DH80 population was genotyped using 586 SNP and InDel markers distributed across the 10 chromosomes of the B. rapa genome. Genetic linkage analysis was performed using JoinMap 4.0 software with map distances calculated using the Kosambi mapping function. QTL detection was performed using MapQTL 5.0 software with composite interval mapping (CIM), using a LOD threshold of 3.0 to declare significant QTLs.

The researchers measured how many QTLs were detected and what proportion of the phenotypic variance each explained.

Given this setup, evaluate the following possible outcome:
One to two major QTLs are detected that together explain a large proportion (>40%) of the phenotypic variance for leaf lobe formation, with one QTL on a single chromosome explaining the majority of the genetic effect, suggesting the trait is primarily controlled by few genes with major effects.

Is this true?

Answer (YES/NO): YES